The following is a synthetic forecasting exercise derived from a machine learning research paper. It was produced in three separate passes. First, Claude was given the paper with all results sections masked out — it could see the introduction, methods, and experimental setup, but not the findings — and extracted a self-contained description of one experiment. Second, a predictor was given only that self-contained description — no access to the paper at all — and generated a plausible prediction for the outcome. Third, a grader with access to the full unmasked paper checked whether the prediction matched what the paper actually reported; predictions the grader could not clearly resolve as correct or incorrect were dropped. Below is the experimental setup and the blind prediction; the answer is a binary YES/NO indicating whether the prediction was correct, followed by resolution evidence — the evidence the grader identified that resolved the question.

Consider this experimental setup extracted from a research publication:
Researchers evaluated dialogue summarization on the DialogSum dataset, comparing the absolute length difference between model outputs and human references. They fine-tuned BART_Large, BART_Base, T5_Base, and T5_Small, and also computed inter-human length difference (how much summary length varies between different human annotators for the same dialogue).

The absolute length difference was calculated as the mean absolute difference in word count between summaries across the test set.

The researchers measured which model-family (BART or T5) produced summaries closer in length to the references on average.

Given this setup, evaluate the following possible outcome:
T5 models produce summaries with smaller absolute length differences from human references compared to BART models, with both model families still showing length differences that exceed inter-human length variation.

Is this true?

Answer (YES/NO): NO